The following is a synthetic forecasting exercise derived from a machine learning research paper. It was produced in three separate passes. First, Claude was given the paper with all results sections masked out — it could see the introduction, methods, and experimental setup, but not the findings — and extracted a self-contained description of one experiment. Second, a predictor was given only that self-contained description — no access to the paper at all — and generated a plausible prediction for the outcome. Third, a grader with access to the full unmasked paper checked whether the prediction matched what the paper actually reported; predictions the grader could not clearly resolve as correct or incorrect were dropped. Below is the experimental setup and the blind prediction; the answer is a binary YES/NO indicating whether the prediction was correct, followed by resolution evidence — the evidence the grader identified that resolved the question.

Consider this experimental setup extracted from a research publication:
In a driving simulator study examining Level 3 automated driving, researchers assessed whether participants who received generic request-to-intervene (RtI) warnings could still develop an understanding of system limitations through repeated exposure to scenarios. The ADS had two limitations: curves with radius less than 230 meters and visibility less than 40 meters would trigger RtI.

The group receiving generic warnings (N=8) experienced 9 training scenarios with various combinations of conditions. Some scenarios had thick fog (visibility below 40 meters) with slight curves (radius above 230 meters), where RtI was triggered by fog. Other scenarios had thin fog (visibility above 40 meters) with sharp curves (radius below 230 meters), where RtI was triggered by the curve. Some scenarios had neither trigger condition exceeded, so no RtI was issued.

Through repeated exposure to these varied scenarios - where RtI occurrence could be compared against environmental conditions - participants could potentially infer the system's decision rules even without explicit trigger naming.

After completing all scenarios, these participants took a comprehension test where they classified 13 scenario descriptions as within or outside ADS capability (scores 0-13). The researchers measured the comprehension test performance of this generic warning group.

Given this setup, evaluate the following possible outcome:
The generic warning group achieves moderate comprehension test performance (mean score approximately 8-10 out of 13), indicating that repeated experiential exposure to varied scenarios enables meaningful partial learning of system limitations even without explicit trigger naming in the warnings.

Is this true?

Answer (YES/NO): YES